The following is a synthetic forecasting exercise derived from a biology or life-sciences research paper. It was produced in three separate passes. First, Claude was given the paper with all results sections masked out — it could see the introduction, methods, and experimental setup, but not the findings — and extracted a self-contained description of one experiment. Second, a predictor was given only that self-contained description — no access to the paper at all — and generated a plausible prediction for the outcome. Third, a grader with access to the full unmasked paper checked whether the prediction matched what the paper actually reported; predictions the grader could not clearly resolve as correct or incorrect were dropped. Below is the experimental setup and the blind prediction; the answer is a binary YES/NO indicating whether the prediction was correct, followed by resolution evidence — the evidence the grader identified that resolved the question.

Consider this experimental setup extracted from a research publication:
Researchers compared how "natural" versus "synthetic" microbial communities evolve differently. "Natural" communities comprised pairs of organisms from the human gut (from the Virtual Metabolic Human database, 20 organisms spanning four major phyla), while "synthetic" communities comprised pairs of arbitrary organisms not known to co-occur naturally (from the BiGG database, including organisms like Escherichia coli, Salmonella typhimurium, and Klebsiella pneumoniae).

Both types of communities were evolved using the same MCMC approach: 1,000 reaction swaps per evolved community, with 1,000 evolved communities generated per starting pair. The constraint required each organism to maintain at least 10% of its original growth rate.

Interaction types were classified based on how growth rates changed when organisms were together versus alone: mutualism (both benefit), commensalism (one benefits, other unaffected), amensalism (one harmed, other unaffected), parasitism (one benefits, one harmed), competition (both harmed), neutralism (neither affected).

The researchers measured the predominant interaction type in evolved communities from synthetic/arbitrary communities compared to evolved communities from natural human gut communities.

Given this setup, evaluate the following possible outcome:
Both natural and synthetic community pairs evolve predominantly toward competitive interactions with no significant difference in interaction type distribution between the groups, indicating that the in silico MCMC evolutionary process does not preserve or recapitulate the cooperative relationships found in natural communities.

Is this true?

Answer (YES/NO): NO